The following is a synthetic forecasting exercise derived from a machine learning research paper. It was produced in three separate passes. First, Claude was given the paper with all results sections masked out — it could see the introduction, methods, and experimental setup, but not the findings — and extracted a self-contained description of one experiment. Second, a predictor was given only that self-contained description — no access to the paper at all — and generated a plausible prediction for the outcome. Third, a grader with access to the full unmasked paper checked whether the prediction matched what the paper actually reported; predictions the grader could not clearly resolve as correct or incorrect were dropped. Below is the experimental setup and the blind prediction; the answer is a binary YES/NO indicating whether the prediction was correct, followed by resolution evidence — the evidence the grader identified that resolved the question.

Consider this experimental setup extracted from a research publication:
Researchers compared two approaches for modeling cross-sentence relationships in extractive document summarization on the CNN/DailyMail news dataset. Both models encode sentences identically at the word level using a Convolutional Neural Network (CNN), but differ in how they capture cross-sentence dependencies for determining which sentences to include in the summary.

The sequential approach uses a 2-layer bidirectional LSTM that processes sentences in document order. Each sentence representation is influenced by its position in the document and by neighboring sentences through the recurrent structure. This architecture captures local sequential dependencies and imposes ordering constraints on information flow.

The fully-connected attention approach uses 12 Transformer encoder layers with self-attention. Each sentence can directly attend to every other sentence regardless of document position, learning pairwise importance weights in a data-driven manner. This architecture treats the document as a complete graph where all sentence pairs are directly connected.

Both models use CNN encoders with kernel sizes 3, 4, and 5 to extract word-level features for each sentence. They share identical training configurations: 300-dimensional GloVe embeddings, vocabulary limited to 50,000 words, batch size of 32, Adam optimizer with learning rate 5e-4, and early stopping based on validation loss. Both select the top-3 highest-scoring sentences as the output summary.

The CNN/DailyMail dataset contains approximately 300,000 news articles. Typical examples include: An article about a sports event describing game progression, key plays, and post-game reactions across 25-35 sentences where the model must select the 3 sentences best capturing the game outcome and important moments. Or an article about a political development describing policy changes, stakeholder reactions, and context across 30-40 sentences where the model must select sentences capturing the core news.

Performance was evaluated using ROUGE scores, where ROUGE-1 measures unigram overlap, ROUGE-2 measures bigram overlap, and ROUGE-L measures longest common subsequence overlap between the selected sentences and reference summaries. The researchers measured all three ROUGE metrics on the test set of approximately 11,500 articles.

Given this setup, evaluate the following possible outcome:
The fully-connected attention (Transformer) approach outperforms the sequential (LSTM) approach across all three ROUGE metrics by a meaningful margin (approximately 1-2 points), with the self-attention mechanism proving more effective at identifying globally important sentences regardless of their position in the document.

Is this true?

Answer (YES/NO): NO